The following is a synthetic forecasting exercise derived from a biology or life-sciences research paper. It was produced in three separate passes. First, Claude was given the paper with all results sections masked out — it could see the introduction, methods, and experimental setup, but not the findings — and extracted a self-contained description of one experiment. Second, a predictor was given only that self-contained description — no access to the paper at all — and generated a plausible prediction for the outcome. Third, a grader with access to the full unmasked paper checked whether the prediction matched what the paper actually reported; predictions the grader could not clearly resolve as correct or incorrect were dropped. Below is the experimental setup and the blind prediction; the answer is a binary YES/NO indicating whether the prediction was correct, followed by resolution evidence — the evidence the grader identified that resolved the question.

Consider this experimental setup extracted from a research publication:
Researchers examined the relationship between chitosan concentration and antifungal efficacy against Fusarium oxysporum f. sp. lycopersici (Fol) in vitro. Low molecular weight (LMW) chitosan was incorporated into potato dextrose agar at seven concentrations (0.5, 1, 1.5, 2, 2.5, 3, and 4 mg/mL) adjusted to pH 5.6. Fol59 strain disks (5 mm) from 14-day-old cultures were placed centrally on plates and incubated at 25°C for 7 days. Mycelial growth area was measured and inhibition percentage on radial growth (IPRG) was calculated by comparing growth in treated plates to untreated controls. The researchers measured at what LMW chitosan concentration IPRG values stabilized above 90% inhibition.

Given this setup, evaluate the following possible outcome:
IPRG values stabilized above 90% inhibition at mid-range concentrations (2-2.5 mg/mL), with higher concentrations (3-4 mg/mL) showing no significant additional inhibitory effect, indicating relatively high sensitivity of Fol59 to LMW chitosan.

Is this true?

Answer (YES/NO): NO